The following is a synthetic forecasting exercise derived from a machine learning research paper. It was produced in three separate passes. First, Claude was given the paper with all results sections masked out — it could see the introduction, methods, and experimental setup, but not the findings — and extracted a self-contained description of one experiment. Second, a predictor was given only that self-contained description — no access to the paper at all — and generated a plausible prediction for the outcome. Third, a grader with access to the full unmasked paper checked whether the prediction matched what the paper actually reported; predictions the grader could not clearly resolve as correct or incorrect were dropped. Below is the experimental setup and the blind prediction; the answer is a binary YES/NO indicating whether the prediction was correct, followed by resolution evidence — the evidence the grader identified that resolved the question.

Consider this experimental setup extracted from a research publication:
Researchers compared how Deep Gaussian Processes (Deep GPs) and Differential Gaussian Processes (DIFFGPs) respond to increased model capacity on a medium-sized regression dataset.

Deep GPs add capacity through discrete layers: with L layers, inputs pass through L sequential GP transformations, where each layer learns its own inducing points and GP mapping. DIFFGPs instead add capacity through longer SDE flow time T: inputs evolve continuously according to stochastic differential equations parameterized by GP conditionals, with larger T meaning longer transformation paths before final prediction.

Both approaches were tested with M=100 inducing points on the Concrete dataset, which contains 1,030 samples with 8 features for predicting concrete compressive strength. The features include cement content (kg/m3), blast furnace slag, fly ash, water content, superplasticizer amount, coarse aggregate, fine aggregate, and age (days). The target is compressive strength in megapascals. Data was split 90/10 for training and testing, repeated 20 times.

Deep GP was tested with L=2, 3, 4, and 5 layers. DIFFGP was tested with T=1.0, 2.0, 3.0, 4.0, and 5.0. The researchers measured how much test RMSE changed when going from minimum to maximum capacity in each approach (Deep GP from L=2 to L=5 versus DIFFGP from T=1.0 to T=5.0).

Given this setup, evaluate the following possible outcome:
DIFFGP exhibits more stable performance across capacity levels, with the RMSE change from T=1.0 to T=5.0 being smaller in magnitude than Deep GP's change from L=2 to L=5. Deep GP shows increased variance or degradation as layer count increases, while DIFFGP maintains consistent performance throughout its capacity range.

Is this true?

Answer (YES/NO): NO